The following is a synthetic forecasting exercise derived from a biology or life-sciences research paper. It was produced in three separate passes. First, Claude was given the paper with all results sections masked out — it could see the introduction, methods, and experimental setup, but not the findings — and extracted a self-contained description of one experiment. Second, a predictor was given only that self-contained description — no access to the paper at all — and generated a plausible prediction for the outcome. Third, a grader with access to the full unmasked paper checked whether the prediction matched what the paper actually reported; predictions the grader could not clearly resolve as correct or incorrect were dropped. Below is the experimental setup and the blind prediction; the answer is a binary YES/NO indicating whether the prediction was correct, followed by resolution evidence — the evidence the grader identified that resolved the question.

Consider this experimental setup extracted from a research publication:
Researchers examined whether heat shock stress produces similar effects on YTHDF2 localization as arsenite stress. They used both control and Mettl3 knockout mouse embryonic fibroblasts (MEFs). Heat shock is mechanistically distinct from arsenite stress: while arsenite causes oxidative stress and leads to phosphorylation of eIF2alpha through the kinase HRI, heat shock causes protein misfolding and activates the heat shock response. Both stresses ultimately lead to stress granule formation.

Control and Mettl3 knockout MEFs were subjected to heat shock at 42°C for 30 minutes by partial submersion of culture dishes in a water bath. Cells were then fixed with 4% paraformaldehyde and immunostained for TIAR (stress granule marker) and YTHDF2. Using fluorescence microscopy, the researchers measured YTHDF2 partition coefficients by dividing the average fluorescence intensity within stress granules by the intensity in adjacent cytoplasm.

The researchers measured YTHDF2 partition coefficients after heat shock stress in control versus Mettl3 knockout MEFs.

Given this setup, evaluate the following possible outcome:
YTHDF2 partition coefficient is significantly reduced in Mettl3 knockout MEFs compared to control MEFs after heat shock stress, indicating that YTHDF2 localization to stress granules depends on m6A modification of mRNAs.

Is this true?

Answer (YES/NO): YES